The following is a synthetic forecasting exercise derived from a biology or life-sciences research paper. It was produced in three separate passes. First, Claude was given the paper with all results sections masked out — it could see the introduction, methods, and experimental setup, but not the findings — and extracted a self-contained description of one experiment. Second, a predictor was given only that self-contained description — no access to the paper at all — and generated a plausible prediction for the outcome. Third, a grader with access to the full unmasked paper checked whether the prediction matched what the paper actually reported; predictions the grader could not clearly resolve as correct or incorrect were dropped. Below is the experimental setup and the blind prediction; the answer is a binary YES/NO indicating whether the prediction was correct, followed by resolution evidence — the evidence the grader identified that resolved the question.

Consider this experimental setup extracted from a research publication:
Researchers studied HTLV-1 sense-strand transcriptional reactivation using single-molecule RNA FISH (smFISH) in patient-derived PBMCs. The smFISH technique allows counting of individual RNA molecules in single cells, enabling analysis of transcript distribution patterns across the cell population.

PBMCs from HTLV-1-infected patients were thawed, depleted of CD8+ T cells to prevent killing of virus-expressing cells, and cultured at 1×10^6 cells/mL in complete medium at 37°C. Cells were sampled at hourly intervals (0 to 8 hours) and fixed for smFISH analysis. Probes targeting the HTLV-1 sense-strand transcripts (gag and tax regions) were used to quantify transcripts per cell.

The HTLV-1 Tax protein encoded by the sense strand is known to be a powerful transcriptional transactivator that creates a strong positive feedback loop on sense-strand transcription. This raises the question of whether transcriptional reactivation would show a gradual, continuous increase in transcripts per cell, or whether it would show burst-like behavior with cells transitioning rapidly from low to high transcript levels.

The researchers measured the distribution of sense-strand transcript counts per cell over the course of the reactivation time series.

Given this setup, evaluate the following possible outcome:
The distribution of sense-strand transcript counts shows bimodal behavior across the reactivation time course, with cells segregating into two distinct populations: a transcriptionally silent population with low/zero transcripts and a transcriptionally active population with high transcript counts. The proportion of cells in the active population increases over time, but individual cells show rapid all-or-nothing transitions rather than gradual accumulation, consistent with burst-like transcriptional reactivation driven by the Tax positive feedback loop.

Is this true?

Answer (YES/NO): NO